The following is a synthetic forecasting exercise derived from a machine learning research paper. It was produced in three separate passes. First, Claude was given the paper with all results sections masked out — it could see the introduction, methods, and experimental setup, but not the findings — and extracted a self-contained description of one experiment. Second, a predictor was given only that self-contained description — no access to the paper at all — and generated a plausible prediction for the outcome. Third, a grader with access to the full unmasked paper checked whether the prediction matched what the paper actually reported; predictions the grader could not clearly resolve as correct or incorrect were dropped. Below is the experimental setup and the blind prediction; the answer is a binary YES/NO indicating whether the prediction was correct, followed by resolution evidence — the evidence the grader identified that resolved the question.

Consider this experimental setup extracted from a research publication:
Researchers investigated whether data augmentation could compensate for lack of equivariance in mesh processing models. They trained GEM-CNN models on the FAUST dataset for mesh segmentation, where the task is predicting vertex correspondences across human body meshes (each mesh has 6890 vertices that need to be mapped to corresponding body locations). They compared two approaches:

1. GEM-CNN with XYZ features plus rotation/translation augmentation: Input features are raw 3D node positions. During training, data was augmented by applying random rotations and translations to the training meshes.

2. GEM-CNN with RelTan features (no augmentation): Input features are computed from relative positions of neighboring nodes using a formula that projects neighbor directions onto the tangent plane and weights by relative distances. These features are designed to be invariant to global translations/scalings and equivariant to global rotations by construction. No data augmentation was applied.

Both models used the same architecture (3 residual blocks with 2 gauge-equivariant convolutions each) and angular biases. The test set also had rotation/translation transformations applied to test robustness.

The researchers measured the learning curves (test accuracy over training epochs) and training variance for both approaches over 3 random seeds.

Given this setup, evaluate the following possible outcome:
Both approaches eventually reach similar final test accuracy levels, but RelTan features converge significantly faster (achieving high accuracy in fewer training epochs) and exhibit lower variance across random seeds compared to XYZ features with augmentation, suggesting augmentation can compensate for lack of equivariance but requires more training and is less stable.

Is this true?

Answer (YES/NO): NO